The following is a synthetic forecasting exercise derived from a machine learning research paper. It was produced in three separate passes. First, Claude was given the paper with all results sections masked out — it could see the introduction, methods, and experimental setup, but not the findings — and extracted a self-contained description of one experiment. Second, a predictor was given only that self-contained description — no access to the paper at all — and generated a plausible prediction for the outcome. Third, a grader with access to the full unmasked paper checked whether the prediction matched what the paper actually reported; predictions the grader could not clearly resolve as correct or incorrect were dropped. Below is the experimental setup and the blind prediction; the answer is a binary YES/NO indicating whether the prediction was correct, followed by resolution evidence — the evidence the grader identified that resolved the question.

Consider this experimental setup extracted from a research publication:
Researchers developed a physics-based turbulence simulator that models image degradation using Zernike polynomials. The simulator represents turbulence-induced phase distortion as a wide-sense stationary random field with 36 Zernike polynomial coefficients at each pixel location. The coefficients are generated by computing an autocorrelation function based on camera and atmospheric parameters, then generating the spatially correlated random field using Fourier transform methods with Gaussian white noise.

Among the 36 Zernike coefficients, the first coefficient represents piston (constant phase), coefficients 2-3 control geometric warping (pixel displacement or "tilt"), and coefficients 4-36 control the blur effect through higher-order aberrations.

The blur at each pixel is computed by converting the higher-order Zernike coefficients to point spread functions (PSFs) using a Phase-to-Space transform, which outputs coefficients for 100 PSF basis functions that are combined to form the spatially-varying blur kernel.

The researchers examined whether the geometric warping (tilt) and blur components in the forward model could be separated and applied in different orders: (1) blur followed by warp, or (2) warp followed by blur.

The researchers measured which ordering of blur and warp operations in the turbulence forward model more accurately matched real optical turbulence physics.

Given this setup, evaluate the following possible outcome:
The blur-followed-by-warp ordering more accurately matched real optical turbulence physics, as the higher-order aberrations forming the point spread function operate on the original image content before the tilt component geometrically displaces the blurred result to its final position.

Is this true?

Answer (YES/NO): NO